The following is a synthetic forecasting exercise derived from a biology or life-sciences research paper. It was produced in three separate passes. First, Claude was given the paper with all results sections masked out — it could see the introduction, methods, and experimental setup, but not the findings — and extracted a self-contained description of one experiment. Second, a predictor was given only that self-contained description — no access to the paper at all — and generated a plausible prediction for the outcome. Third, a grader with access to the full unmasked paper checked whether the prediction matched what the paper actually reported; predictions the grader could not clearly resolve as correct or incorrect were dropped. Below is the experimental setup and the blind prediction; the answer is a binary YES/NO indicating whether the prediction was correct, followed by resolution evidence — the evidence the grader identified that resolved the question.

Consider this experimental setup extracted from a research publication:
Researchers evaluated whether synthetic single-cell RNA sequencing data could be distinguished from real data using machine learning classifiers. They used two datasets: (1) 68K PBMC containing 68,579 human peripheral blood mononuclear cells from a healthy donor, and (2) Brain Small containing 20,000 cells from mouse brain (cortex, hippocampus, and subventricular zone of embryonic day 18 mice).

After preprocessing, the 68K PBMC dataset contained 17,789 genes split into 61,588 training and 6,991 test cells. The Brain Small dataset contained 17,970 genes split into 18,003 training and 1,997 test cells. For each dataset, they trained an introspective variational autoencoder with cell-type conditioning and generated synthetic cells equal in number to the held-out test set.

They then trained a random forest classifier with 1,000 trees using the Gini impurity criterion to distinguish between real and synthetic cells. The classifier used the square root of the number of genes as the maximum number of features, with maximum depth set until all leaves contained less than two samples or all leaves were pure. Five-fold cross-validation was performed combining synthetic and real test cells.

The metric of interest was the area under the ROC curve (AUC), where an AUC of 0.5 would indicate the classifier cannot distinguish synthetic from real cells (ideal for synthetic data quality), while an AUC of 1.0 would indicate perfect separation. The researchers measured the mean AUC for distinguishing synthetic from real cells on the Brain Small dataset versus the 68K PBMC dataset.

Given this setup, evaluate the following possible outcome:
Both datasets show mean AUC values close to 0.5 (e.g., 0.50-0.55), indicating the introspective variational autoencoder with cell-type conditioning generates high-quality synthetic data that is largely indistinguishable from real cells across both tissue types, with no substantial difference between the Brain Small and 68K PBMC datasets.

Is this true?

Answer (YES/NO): NO